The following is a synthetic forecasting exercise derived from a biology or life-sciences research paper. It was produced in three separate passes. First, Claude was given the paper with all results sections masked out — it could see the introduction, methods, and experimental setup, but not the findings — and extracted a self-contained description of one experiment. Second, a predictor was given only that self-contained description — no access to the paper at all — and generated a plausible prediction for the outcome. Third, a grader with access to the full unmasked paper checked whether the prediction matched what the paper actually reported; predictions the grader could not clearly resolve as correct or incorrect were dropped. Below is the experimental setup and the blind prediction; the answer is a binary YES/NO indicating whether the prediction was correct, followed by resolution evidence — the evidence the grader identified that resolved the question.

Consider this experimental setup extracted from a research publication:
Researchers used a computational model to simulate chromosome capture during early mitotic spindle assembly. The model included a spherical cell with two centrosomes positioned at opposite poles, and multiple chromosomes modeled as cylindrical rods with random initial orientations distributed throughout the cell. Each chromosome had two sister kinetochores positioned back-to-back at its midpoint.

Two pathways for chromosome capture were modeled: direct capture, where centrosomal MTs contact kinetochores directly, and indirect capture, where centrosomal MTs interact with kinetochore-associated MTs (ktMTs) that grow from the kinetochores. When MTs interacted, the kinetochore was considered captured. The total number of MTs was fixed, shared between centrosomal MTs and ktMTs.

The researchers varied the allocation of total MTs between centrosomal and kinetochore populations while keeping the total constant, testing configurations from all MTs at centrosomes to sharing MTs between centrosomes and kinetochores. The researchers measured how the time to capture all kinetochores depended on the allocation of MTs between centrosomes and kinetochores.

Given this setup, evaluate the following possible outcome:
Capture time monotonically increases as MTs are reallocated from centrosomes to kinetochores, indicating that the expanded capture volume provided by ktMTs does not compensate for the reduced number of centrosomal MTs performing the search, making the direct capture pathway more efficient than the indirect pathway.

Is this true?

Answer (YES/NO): NO